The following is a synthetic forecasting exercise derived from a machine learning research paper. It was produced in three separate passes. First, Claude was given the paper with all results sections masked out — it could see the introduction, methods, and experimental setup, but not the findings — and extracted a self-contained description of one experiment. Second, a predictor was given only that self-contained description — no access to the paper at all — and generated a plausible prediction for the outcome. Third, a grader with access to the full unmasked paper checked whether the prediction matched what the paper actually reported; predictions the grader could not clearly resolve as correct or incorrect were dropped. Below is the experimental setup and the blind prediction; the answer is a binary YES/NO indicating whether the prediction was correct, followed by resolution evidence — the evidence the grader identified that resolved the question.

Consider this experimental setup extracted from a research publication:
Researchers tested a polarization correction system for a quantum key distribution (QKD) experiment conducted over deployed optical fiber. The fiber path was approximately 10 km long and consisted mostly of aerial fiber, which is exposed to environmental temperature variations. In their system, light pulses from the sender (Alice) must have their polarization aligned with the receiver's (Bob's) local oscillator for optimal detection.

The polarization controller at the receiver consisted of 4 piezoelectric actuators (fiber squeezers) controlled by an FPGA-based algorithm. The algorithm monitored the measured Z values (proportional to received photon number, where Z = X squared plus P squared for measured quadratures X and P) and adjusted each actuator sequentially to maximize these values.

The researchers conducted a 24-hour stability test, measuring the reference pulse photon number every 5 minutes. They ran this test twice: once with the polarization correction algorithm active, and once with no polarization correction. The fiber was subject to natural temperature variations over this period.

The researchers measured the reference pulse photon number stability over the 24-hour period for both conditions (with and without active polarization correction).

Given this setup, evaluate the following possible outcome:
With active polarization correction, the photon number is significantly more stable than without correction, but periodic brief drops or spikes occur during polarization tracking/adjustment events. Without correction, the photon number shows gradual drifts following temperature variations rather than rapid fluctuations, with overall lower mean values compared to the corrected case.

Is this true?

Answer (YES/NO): NO